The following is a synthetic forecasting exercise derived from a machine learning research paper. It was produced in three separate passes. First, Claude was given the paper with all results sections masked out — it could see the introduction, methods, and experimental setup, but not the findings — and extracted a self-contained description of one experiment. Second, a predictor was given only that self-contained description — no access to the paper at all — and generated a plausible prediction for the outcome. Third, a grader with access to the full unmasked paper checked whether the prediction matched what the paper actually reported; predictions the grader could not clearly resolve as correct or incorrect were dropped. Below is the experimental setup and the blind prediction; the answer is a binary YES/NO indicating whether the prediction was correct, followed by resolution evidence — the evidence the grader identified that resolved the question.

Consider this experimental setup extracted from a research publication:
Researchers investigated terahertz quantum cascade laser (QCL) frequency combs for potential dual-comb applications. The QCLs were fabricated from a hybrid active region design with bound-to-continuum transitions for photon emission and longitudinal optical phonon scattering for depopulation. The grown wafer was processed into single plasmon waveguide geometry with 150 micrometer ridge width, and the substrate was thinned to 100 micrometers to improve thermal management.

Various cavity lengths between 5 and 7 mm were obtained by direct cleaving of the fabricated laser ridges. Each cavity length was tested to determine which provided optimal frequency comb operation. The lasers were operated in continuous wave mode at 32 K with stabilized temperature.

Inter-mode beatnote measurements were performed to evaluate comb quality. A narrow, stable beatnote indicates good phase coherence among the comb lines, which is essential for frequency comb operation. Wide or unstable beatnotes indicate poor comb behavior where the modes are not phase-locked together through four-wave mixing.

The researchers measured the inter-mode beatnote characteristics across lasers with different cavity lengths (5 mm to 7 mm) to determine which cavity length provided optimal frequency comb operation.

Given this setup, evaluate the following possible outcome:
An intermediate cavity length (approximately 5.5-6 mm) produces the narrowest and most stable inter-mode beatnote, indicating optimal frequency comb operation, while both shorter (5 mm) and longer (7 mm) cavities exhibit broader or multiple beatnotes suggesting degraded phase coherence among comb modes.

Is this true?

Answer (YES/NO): NO